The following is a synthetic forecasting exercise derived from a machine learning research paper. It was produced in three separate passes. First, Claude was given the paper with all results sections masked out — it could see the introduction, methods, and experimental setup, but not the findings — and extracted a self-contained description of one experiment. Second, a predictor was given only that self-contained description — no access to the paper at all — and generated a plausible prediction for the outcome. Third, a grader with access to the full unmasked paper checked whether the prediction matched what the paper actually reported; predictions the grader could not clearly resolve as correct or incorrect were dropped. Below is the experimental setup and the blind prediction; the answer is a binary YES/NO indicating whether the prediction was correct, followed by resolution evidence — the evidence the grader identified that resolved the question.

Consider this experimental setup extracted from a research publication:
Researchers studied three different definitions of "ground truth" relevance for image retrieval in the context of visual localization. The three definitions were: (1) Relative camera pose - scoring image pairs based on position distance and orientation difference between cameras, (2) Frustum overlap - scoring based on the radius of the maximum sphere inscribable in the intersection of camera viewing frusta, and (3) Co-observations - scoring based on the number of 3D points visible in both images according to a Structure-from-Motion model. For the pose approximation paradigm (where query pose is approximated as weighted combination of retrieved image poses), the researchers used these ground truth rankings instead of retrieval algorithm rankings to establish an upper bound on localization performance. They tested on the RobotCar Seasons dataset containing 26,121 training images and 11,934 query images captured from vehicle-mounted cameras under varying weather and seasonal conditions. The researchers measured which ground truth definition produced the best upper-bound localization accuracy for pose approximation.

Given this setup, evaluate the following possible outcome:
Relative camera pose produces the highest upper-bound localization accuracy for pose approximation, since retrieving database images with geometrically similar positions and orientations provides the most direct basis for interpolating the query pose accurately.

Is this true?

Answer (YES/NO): YES